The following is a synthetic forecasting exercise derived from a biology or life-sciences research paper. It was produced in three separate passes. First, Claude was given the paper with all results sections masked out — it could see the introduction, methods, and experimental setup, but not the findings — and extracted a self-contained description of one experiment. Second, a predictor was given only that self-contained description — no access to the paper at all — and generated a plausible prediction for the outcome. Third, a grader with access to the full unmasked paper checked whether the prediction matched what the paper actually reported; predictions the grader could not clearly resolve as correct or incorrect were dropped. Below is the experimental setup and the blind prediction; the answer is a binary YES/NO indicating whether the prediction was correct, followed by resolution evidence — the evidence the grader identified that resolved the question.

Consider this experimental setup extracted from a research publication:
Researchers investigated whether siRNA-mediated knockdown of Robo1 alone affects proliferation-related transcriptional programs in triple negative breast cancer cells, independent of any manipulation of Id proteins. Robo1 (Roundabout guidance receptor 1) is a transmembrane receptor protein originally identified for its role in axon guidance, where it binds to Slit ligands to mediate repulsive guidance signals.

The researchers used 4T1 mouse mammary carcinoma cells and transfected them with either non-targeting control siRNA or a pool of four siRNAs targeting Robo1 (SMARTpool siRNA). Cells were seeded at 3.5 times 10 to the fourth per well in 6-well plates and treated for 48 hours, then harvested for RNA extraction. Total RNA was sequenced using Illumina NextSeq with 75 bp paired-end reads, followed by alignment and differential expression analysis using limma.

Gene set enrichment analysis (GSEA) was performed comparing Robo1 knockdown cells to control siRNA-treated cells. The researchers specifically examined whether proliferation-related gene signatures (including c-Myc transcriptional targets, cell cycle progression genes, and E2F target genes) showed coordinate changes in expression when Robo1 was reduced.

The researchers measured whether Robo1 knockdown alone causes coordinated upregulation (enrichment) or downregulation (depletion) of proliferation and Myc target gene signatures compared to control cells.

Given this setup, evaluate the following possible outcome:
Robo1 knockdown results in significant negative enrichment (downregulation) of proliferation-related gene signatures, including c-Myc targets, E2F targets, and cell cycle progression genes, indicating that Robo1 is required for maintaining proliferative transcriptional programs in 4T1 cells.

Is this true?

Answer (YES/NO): NO